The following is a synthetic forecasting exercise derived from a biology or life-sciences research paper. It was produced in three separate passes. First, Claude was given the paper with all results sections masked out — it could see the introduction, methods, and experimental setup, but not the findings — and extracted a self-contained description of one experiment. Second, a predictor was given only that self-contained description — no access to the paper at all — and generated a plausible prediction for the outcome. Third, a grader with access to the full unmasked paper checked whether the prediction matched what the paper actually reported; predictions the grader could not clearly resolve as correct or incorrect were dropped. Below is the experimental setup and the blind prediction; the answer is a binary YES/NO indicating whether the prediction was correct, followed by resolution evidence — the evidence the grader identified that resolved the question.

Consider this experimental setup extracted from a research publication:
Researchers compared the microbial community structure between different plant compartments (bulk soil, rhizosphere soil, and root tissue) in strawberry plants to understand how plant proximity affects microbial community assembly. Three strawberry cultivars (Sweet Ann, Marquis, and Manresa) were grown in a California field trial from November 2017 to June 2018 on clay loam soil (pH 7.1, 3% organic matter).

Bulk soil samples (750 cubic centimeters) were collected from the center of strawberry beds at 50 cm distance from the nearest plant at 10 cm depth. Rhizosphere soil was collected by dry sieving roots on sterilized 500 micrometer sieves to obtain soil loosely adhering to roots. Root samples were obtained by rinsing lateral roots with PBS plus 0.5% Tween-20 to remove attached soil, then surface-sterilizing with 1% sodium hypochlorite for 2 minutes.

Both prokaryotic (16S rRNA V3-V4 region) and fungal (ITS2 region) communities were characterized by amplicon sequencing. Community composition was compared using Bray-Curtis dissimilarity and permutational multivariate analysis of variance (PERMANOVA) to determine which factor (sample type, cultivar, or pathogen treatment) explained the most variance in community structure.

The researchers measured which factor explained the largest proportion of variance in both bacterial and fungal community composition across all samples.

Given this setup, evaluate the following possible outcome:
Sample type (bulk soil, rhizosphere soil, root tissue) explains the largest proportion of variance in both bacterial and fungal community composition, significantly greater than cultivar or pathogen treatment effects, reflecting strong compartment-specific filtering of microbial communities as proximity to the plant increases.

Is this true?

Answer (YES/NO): YES